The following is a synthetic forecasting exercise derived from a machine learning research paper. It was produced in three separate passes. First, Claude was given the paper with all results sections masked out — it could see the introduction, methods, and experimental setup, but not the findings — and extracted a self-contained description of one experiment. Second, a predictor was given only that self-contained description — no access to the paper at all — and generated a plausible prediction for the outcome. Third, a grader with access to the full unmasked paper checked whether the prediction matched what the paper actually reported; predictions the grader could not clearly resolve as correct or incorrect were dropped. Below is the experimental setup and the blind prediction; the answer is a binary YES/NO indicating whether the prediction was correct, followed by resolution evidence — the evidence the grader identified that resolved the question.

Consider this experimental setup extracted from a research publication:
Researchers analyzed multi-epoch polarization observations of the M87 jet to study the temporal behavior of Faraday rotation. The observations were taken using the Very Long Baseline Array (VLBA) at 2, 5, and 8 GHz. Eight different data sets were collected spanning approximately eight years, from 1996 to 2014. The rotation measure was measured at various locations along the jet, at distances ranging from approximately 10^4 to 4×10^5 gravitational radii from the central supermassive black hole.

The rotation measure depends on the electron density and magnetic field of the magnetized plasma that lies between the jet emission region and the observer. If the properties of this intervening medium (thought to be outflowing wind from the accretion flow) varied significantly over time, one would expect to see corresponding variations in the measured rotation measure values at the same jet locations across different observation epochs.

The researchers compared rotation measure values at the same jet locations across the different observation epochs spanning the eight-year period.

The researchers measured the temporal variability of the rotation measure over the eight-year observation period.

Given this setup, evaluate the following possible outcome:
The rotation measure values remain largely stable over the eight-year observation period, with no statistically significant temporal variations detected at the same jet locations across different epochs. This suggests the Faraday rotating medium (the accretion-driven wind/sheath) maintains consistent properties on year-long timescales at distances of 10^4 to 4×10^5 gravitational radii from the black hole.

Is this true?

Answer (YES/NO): YES